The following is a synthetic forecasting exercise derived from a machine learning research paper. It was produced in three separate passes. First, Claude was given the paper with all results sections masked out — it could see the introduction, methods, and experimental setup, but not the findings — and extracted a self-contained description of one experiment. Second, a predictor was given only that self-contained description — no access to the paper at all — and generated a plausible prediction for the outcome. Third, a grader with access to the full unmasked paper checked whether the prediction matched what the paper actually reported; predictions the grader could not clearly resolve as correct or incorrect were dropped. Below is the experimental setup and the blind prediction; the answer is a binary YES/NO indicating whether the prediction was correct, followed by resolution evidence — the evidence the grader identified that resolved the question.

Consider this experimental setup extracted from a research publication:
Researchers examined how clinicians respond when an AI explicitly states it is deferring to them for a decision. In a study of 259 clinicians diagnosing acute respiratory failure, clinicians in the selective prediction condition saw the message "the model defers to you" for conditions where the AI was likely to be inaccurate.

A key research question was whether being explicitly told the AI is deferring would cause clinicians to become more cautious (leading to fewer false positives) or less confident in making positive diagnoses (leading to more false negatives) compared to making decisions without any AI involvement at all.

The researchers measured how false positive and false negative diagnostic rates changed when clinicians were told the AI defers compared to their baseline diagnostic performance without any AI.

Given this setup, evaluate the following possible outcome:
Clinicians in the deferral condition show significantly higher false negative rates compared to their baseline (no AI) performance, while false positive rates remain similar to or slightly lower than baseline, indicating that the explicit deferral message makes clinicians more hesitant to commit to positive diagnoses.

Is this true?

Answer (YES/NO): YES